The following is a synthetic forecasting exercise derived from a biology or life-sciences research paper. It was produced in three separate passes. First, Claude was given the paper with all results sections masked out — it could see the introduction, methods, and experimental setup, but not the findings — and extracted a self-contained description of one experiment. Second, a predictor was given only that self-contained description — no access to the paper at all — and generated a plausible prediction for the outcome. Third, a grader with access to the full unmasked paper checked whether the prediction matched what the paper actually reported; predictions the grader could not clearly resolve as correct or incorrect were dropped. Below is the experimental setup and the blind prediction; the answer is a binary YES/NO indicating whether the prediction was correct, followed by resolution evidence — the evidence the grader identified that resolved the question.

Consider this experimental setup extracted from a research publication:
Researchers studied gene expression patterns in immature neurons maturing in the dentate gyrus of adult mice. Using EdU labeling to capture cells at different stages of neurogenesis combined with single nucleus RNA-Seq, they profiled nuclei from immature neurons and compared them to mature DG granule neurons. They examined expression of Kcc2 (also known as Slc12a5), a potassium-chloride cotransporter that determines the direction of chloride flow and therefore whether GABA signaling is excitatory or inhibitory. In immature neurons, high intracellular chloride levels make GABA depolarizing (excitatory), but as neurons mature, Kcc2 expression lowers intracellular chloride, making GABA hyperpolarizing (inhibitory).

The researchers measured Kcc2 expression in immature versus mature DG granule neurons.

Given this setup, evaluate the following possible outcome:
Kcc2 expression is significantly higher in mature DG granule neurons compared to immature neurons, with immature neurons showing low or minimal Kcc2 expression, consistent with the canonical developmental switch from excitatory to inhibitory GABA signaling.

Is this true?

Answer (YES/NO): YES